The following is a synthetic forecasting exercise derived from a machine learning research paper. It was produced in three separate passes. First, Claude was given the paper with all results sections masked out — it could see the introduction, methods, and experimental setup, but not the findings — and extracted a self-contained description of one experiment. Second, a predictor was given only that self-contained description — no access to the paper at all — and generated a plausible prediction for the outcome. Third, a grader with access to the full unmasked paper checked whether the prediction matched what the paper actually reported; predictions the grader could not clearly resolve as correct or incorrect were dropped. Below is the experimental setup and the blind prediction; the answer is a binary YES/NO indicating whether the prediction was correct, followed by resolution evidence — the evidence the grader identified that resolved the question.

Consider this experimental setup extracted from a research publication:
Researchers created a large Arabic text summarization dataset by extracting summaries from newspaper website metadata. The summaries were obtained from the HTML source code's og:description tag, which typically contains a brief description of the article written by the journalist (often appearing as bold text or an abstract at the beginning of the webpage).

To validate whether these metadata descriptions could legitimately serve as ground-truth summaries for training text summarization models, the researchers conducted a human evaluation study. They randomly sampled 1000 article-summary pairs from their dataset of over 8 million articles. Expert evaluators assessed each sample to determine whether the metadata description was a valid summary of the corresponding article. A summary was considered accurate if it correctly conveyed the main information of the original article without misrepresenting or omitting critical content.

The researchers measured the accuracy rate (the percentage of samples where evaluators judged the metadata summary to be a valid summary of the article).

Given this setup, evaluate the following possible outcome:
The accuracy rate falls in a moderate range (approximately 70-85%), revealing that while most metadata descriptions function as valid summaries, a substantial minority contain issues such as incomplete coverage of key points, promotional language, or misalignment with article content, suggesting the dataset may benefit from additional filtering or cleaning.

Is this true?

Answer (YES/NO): NO